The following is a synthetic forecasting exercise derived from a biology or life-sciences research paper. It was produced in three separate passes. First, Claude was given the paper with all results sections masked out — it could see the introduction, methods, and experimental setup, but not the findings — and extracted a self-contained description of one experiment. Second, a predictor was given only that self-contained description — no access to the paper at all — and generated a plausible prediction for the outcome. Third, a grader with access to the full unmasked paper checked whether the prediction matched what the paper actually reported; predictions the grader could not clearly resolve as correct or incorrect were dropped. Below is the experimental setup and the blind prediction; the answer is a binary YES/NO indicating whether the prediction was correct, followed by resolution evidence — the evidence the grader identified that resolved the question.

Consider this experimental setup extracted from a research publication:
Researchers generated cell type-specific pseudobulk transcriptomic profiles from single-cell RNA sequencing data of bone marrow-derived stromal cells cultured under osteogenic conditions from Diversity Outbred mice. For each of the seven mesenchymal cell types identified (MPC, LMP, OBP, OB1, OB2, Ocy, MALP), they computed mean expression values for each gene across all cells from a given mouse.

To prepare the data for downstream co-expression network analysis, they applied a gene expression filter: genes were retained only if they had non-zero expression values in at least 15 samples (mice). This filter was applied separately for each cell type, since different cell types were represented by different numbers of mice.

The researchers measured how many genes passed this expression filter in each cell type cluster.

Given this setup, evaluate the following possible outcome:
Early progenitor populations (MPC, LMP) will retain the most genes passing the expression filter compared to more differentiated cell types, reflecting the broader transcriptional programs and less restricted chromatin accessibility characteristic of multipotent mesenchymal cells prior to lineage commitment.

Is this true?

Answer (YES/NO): NO